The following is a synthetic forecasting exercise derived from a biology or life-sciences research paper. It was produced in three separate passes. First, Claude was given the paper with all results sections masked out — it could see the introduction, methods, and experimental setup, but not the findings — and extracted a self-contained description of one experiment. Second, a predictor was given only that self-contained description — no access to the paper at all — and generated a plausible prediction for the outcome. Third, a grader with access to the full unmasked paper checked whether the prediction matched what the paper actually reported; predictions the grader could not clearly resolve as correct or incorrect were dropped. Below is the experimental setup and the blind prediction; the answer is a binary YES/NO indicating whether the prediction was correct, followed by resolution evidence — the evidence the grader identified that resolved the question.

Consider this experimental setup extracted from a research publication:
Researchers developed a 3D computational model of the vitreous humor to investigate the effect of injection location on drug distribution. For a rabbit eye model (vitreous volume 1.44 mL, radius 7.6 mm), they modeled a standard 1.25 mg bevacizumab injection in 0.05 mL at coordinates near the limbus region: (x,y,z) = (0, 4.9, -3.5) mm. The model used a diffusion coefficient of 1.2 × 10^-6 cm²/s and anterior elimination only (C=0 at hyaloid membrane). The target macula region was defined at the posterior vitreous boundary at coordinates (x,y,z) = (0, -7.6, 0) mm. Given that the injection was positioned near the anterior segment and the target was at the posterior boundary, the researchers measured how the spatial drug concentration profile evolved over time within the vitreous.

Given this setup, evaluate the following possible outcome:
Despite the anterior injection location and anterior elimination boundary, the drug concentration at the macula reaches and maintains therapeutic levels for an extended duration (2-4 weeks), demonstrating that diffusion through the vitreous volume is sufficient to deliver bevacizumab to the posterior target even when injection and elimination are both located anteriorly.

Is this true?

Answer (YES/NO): NO